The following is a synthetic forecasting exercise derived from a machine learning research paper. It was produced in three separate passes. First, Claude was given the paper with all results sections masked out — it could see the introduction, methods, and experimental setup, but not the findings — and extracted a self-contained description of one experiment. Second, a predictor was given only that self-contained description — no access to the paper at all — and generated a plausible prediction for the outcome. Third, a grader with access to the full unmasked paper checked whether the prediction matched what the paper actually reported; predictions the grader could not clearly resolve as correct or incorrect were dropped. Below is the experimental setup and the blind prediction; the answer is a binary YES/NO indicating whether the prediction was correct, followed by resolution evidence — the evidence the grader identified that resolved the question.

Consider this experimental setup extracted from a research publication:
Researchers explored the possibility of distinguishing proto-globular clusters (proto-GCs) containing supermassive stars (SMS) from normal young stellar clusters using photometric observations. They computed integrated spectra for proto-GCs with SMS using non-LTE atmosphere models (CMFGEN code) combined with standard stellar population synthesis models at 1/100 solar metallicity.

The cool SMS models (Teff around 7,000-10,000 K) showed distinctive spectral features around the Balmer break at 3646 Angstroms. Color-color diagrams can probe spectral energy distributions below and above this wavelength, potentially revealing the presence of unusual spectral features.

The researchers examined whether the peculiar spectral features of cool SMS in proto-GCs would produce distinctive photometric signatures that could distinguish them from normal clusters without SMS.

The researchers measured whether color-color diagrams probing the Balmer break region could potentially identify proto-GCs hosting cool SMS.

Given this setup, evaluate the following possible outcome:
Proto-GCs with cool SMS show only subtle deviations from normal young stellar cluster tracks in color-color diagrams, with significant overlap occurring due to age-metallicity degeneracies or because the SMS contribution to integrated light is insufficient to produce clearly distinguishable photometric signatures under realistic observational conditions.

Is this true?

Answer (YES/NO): NO